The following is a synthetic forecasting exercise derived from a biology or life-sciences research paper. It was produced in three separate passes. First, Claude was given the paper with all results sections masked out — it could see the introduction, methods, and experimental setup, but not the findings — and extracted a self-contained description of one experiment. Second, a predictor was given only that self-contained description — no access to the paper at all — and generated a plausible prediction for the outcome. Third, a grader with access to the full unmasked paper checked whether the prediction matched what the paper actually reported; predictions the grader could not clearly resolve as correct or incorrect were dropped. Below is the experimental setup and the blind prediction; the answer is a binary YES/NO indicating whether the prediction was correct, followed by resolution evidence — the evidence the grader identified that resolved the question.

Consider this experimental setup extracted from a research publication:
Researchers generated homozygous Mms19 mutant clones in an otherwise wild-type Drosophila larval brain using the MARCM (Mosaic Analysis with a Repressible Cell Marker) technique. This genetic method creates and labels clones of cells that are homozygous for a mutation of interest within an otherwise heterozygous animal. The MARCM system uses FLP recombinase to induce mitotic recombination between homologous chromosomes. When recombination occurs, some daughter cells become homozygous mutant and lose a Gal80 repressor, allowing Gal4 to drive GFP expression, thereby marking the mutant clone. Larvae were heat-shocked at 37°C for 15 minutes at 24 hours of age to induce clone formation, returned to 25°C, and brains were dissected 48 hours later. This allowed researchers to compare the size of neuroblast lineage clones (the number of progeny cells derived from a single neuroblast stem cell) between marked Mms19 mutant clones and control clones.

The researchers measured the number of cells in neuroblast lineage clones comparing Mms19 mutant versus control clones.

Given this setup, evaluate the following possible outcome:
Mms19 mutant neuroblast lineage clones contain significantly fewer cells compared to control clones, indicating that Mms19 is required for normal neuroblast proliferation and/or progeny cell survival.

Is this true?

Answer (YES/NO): YES